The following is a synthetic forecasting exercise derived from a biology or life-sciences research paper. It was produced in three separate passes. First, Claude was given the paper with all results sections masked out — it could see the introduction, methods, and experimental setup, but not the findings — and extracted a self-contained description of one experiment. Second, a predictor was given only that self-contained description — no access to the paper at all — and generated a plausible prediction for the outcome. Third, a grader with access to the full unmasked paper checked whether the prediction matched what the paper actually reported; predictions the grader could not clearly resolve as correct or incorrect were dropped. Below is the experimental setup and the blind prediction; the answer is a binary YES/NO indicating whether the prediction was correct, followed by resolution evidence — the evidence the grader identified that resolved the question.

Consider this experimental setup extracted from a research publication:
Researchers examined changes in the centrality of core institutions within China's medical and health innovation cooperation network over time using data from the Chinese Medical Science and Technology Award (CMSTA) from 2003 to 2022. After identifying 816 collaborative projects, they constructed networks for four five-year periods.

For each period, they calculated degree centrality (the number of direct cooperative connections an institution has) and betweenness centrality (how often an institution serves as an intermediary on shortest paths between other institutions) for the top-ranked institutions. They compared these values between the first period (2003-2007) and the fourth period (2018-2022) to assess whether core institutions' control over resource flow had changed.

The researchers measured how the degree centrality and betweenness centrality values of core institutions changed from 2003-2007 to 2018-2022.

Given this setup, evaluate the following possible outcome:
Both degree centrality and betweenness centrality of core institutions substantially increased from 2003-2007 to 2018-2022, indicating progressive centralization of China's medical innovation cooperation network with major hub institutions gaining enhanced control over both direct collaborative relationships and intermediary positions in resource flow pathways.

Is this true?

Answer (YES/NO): YES